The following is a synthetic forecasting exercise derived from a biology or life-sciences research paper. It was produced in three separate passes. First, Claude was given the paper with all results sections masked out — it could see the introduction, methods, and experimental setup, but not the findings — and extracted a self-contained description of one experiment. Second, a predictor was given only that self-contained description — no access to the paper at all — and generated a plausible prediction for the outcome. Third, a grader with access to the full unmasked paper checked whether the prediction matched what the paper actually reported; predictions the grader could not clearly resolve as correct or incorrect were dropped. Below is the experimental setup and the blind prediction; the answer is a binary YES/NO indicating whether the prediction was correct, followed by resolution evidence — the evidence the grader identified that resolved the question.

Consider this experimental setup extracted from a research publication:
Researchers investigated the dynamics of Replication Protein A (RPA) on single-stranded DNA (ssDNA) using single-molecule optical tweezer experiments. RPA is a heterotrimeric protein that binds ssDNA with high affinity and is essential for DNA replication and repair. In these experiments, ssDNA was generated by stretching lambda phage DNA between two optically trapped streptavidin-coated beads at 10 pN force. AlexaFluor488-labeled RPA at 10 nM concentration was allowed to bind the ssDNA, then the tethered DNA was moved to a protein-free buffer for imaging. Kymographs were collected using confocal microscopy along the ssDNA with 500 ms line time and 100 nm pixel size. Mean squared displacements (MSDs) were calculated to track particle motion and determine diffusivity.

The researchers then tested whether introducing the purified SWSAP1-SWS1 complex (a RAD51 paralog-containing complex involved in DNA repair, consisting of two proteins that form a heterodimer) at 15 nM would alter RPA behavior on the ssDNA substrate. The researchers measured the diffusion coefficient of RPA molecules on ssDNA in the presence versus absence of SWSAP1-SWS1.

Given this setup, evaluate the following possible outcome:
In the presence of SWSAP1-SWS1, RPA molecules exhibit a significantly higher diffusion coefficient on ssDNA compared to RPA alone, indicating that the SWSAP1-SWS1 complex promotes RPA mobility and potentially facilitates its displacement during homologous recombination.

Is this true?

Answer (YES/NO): YES